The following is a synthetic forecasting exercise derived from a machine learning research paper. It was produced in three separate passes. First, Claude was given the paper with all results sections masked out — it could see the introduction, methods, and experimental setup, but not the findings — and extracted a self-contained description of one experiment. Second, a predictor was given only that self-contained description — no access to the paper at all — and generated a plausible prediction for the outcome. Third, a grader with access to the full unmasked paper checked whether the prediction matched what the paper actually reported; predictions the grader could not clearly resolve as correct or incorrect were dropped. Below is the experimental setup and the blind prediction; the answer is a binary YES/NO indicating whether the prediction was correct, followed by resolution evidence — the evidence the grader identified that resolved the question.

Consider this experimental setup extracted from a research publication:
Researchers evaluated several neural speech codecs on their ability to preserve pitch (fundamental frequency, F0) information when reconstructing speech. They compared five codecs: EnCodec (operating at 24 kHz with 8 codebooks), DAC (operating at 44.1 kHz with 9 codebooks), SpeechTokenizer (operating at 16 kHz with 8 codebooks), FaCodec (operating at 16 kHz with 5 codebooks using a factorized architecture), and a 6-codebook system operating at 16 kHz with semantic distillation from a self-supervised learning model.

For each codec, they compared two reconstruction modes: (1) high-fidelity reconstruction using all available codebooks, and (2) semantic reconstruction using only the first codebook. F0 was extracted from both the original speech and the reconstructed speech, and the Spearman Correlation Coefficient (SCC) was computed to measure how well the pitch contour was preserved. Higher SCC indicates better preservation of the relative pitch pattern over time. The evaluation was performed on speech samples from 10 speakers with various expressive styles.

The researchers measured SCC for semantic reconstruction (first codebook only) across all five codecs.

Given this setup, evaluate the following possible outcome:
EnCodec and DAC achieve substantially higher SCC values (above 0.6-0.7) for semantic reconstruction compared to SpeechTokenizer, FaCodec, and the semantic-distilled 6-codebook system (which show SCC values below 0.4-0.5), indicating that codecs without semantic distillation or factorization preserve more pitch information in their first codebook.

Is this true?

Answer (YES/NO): NO